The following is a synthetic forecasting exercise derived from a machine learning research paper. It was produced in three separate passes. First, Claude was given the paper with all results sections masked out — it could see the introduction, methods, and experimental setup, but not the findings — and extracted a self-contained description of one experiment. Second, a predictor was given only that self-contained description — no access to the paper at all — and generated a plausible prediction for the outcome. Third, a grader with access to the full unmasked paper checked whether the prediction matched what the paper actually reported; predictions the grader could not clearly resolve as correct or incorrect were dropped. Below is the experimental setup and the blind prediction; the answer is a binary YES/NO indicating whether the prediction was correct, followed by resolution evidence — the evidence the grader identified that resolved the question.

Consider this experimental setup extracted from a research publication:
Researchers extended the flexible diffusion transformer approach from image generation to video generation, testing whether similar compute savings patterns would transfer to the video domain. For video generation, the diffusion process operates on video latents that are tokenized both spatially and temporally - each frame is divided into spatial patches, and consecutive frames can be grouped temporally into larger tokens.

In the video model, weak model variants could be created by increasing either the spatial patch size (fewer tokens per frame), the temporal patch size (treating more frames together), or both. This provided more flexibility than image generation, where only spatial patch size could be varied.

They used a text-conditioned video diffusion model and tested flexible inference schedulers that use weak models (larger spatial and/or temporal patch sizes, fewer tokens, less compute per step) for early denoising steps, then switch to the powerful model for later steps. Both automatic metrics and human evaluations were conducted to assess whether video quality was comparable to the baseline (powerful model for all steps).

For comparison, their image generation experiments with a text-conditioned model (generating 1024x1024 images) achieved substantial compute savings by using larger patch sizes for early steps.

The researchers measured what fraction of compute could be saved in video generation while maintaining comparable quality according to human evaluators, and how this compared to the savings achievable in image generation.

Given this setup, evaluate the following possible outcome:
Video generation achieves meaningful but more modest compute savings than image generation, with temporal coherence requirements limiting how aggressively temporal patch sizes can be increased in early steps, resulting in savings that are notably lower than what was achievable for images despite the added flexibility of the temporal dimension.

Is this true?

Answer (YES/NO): NO